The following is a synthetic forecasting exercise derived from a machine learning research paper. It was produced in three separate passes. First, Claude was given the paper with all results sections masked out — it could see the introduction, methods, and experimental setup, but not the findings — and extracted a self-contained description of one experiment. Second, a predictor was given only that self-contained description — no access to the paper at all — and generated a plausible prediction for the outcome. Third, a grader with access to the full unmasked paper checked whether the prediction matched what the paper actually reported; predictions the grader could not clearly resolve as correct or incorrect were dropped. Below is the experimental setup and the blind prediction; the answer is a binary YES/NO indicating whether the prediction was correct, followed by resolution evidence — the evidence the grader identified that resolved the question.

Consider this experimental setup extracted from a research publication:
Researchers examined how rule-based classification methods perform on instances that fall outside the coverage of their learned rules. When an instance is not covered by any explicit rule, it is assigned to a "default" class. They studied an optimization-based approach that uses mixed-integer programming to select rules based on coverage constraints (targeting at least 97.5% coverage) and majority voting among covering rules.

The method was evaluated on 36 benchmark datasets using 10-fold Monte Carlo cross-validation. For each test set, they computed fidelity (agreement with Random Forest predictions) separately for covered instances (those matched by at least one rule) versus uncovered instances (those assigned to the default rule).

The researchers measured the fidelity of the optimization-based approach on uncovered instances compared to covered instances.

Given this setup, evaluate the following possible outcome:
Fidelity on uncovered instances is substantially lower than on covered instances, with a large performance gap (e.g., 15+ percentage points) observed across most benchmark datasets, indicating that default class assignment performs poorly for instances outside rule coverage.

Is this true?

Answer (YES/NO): YES